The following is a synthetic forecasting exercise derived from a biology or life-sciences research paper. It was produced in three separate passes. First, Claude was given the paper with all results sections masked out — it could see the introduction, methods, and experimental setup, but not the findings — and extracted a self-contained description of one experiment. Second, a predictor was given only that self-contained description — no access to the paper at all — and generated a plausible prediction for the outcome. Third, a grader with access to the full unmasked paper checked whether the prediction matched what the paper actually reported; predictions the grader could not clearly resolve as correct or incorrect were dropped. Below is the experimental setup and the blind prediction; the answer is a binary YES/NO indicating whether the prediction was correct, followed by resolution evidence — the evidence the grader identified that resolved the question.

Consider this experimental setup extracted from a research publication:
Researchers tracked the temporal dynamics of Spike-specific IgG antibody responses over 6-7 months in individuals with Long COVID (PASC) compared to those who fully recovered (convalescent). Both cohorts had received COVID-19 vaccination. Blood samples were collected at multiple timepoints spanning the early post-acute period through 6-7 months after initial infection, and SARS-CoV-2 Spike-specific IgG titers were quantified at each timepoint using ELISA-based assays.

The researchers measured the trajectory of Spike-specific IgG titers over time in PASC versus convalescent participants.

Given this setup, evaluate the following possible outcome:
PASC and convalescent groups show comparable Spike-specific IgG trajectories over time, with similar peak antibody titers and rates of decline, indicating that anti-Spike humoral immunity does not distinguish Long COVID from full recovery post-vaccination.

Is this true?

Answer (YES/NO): NO